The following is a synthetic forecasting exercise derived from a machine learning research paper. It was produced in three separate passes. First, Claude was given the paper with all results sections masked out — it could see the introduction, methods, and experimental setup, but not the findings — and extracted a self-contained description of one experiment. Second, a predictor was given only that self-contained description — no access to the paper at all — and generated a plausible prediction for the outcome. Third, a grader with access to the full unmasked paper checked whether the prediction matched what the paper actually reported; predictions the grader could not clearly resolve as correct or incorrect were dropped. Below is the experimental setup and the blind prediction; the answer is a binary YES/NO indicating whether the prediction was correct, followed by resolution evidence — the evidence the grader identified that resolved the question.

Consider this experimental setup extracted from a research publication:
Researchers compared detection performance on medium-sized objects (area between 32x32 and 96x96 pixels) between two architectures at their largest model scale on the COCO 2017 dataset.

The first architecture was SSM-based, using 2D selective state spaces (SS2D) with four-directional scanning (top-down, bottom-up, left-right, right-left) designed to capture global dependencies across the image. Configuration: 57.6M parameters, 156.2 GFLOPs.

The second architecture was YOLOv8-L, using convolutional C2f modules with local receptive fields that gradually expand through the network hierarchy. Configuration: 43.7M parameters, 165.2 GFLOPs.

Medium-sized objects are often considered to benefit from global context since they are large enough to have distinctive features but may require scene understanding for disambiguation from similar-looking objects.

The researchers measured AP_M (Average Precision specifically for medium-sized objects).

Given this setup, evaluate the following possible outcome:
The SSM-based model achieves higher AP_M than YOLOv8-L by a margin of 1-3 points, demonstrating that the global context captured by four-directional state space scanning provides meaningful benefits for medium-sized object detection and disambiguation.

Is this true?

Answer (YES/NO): NO